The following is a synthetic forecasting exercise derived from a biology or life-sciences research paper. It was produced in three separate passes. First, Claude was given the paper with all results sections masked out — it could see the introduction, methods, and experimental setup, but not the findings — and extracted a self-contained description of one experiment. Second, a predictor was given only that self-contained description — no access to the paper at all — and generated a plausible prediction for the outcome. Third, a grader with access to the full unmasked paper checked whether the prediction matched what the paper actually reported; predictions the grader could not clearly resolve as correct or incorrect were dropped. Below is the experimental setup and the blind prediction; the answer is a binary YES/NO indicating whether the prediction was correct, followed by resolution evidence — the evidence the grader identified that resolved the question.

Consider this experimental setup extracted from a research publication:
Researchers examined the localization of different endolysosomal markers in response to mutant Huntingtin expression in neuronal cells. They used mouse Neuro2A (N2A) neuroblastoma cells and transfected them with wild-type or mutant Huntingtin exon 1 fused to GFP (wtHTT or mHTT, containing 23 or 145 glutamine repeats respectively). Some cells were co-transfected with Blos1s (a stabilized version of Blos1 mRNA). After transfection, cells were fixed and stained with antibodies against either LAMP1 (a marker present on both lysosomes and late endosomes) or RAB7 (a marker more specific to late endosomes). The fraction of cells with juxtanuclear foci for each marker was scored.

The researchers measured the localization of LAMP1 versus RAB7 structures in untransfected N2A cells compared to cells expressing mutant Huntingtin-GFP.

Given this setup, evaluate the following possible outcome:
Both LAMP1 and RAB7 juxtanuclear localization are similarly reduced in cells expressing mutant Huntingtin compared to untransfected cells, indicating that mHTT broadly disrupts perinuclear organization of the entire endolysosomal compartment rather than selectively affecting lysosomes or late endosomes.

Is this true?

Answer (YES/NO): NO